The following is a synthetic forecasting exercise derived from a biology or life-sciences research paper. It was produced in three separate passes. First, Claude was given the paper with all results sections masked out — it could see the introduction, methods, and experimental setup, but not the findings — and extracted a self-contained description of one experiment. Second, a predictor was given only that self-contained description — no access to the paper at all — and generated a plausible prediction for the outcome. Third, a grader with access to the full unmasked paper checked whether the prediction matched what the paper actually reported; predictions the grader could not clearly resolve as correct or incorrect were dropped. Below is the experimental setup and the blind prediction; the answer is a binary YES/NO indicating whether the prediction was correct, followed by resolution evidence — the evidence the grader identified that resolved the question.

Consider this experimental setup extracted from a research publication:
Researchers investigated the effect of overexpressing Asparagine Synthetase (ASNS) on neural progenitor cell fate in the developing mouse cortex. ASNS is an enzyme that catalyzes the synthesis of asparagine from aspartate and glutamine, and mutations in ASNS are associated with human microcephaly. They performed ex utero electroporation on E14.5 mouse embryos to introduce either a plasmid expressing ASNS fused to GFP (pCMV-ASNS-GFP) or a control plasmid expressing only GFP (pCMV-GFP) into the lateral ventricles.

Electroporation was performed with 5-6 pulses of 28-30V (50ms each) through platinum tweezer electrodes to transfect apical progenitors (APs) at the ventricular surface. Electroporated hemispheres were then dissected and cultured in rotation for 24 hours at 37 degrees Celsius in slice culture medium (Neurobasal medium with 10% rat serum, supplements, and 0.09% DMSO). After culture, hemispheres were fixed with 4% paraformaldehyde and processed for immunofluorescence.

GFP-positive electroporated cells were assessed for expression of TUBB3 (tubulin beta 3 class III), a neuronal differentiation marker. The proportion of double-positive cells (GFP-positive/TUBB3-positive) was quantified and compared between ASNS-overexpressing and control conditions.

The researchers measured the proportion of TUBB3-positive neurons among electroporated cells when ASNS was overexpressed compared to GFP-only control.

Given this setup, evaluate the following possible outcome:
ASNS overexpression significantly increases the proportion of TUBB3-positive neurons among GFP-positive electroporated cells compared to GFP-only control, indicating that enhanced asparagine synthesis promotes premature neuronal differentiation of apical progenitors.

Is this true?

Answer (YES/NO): YES